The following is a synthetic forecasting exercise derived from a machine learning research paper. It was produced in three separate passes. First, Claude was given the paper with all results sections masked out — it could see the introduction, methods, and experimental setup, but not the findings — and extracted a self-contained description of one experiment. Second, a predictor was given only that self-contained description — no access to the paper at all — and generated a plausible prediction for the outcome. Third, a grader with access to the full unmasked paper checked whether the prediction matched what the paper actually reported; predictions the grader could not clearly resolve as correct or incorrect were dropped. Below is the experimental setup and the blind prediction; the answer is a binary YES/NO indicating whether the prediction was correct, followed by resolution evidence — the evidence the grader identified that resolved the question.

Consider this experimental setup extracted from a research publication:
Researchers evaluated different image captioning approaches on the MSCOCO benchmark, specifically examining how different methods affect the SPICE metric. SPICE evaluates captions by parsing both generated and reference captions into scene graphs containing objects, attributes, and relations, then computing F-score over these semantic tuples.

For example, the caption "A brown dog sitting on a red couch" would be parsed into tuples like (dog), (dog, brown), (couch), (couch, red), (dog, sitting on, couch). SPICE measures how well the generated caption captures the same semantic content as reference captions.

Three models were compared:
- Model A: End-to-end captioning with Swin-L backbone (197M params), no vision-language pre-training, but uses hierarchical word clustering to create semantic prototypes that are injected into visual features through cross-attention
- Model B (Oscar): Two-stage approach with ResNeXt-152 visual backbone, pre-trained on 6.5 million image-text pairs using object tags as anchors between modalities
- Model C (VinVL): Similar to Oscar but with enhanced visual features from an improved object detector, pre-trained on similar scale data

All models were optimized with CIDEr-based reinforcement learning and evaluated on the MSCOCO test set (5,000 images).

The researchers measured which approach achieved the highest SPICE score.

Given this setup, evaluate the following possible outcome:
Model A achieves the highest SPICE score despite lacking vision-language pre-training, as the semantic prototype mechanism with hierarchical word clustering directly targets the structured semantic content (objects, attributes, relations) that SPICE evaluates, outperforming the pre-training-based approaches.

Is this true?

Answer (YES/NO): NO